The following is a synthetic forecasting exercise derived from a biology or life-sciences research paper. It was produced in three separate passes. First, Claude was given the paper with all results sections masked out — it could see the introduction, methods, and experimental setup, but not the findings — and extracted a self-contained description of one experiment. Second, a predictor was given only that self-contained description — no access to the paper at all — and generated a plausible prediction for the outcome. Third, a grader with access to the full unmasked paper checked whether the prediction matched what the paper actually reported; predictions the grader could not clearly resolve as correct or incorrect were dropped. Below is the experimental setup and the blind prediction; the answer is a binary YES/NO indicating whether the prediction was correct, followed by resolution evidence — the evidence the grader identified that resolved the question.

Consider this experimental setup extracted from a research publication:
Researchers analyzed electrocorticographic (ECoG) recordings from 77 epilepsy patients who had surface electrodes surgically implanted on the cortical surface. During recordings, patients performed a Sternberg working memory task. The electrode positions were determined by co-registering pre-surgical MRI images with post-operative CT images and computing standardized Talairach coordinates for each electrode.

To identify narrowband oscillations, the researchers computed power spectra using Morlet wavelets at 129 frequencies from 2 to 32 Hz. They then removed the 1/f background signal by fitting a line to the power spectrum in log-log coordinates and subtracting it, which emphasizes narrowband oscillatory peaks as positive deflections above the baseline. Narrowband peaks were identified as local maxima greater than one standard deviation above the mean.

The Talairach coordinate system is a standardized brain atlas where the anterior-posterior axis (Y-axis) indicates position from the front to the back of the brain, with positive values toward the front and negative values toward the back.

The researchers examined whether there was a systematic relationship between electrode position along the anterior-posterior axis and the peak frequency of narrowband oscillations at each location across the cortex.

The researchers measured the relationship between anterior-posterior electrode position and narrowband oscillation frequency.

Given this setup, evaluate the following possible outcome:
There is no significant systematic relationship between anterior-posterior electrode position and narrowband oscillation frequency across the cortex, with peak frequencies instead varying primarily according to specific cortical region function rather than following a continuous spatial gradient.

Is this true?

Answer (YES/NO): NO